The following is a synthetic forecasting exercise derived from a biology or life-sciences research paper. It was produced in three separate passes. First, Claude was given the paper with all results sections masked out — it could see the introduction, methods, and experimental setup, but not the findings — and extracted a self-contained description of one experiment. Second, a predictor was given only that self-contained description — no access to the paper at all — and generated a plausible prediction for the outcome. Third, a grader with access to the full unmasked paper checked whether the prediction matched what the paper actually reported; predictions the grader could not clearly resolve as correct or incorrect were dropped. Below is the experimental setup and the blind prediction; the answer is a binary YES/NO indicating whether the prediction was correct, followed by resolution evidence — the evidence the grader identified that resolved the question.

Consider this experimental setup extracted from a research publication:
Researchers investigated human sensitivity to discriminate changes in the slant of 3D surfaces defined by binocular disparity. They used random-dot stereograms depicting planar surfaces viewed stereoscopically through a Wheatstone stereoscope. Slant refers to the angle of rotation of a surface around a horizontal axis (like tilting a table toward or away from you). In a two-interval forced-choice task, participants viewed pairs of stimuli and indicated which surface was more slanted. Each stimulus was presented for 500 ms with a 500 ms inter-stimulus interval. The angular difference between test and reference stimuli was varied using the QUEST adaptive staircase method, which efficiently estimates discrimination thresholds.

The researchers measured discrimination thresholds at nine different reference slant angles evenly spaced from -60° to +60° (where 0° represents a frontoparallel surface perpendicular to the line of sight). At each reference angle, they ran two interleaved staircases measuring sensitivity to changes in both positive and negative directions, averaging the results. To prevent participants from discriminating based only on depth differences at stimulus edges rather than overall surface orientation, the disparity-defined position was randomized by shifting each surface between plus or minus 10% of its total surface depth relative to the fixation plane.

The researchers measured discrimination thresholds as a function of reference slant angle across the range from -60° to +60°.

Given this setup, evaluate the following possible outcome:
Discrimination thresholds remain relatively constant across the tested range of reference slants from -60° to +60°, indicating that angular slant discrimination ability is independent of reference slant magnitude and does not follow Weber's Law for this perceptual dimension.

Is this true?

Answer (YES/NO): NO